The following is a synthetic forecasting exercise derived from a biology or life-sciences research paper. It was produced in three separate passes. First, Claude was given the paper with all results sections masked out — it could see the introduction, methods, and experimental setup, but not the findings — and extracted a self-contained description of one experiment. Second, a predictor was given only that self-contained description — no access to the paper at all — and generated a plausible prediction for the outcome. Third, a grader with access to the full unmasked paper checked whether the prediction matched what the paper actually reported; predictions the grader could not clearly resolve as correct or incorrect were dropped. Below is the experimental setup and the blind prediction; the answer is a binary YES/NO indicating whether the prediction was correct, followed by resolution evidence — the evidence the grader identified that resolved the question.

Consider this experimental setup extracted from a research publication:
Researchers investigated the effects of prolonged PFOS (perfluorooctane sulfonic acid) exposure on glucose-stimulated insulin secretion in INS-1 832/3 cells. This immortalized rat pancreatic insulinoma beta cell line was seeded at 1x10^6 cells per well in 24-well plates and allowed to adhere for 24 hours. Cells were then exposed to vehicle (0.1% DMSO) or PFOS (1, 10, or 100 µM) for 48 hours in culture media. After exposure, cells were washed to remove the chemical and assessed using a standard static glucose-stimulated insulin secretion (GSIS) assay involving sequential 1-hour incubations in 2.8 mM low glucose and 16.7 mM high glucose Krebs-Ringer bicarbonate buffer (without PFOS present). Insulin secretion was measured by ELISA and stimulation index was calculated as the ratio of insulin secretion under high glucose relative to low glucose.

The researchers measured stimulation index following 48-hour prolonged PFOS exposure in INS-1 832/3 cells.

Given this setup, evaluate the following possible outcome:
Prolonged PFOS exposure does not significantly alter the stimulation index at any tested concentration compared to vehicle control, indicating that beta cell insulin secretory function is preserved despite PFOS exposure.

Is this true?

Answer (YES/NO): YES